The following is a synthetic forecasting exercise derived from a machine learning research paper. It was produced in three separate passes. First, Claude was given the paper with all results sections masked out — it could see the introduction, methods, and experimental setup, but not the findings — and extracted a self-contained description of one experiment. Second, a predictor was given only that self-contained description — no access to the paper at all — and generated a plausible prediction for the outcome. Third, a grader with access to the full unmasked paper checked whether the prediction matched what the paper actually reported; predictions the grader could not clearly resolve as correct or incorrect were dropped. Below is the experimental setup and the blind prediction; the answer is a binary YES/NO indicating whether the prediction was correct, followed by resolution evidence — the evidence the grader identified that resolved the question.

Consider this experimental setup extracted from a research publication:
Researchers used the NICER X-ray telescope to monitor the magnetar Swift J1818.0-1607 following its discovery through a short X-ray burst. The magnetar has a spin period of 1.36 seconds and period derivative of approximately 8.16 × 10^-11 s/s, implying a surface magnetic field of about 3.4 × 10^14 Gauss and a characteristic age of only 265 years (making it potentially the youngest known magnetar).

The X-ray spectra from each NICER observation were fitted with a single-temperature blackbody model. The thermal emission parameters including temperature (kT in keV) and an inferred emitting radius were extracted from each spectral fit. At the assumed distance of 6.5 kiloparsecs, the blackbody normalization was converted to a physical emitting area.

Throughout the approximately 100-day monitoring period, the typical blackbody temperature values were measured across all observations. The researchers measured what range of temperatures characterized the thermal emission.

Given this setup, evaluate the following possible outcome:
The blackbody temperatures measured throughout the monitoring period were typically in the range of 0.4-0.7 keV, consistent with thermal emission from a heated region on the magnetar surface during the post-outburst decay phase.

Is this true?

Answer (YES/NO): NO